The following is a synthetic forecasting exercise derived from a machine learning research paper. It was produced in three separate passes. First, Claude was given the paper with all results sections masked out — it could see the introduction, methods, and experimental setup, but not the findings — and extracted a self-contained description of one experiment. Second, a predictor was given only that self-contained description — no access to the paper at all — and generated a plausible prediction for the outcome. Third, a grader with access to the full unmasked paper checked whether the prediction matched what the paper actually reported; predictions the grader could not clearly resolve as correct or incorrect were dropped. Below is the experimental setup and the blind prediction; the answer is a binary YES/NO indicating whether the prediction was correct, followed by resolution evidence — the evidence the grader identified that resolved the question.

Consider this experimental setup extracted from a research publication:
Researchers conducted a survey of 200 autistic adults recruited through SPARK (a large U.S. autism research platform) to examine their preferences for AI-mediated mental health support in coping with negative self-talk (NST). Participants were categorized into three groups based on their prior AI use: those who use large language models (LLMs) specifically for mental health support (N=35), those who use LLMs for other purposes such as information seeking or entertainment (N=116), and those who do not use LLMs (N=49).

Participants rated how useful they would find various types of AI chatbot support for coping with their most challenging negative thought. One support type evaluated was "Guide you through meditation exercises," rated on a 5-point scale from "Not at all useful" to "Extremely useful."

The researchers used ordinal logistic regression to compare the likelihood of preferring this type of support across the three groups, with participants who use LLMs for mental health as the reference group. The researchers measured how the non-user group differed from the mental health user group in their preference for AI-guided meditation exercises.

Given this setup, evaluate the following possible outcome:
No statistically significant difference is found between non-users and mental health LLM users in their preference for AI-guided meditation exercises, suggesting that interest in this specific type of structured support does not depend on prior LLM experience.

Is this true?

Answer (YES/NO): NO